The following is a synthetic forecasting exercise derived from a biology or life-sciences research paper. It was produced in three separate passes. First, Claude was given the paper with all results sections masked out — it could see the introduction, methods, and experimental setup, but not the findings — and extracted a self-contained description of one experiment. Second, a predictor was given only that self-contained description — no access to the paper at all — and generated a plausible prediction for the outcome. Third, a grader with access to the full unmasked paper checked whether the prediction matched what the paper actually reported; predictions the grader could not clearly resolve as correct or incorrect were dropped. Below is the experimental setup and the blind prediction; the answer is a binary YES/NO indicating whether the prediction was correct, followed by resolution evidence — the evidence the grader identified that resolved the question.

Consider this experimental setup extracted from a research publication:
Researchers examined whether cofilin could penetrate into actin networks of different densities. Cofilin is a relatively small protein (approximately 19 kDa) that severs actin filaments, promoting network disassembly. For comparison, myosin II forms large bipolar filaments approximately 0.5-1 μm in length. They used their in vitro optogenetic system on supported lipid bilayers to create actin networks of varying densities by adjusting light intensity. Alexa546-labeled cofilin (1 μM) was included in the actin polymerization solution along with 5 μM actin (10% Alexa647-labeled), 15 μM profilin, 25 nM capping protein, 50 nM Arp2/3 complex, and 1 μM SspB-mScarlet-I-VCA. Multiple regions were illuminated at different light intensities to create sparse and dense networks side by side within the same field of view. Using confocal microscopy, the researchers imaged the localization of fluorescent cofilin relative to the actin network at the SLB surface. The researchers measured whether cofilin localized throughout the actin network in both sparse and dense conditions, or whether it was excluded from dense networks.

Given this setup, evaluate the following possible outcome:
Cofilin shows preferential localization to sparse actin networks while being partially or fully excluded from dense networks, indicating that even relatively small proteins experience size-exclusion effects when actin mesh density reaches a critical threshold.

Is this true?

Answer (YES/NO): NO